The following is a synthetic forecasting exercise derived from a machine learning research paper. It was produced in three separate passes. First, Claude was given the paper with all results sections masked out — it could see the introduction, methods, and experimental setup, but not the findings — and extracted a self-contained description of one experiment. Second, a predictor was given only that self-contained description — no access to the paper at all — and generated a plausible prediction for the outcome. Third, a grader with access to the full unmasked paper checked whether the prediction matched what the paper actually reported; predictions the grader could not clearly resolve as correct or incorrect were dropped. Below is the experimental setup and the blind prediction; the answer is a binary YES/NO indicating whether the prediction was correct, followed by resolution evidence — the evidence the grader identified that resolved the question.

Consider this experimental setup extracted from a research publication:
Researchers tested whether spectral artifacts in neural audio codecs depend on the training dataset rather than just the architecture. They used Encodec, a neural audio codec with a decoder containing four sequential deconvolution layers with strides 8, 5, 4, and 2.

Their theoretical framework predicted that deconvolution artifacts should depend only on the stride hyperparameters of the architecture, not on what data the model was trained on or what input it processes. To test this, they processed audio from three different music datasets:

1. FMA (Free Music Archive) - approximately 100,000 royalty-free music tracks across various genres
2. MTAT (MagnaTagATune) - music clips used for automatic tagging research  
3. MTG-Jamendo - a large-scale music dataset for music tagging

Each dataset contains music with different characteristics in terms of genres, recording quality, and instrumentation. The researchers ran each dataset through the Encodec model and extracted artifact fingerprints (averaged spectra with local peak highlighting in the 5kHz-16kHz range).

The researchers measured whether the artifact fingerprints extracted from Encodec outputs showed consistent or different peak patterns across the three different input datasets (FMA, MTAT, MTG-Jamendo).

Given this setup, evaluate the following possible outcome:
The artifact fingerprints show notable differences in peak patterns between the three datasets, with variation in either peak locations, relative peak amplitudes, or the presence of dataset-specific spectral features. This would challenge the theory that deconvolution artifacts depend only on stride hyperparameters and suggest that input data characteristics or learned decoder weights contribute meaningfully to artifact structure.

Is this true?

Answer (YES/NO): NO